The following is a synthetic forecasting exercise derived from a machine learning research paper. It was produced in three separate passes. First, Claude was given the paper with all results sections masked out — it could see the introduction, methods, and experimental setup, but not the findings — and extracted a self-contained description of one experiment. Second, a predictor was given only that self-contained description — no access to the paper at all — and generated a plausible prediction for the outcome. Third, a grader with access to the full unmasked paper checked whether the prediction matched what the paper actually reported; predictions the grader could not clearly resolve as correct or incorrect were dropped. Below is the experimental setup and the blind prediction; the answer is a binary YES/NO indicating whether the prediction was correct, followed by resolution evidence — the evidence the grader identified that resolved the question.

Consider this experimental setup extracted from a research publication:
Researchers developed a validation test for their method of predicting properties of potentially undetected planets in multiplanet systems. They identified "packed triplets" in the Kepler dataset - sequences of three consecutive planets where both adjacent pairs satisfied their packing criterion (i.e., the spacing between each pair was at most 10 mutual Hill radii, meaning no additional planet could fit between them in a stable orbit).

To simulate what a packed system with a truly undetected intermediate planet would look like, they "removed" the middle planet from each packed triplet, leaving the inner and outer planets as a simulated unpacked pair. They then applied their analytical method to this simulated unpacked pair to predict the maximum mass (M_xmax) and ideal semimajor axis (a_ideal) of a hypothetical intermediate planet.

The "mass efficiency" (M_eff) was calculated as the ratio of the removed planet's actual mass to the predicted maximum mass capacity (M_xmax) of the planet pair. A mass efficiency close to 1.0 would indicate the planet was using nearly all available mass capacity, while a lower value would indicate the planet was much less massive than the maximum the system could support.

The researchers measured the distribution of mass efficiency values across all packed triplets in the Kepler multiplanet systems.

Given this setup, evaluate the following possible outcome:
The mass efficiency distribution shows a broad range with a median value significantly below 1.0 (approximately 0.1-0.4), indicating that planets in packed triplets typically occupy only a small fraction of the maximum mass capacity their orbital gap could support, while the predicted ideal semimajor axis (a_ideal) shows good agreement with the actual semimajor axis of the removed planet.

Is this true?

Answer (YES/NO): NO